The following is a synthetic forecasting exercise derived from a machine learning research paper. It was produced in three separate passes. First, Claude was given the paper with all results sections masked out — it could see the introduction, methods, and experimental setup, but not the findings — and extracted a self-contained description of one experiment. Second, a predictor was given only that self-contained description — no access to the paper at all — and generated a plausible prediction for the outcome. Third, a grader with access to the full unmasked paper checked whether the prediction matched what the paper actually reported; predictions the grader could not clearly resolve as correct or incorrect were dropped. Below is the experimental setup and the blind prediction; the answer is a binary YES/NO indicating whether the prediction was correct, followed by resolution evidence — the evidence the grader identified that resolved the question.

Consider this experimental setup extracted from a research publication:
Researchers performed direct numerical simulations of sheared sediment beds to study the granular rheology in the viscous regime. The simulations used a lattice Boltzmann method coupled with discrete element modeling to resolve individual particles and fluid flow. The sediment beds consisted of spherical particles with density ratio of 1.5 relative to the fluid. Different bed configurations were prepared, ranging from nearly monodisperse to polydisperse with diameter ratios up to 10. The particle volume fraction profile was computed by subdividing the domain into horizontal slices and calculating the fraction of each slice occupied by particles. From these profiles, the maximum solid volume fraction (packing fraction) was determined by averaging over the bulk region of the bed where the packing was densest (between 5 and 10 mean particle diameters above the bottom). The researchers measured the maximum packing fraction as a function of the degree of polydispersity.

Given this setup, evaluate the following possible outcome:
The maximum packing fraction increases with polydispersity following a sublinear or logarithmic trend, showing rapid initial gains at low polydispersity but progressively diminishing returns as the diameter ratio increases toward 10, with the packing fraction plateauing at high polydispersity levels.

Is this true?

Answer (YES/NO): NO